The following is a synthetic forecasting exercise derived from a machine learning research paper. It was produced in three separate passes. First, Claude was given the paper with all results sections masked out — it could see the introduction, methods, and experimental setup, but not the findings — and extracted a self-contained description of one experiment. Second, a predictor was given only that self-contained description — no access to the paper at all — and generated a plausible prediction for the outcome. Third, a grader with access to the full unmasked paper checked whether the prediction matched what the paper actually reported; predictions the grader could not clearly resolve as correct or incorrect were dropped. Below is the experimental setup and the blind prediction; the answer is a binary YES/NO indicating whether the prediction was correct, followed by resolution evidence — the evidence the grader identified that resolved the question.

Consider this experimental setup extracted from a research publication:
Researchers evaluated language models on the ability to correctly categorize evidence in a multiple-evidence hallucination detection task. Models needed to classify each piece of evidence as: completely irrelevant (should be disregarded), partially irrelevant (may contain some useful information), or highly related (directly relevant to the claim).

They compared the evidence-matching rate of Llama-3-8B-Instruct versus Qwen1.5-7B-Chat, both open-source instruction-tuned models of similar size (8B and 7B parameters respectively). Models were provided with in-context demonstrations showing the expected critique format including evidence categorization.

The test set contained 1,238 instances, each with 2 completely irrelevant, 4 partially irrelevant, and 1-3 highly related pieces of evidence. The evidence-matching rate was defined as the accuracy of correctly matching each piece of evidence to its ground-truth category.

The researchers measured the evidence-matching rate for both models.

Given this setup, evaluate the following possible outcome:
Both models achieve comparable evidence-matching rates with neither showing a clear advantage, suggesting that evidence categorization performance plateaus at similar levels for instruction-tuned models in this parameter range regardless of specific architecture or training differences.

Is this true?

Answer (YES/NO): NO